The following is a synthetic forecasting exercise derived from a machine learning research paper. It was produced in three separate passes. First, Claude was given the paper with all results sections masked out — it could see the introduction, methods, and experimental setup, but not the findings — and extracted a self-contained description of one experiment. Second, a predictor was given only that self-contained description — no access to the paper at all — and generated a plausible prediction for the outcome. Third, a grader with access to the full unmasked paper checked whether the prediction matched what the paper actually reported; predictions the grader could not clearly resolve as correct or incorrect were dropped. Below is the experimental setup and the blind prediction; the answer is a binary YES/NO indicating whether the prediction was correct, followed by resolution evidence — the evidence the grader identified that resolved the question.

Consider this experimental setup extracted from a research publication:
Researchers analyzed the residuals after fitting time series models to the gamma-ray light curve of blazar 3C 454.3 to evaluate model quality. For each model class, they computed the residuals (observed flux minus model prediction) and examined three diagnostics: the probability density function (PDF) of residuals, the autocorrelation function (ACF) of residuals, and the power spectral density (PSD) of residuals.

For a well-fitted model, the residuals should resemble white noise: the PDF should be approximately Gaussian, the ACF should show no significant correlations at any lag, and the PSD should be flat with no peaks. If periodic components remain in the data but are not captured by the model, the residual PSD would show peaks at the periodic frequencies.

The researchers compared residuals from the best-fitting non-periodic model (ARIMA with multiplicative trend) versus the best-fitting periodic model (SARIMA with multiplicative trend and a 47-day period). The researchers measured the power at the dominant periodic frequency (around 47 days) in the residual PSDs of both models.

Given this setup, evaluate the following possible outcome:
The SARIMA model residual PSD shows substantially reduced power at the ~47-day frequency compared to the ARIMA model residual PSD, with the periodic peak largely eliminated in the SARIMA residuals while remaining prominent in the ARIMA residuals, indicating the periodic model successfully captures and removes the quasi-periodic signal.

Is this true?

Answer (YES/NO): YES